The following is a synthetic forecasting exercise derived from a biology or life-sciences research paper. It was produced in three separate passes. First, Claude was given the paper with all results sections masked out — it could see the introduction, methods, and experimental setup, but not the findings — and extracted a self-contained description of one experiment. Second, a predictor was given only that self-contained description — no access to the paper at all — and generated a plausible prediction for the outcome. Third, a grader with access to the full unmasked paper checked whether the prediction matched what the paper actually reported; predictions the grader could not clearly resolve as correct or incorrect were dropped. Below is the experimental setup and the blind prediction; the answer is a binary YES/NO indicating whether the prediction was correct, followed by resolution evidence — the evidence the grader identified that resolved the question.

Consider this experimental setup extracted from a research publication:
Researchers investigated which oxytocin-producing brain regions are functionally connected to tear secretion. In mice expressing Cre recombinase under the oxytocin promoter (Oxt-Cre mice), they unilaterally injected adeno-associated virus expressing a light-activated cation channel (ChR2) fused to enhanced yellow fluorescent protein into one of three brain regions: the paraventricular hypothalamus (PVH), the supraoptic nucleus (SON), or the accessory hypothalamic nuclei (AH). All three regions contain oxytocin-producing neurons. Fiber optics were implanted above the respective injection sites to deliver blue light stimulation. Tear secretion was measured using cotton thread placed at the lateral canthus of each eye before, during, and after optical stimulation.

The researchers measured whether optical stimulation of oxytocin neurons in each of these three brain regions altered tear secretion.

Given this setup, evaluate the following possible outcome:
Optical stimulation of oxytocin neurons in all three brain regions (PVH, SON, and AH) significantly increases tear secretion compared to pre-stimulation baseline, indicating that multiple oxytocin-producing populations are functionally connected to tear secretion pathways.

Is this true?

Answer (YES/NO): NO